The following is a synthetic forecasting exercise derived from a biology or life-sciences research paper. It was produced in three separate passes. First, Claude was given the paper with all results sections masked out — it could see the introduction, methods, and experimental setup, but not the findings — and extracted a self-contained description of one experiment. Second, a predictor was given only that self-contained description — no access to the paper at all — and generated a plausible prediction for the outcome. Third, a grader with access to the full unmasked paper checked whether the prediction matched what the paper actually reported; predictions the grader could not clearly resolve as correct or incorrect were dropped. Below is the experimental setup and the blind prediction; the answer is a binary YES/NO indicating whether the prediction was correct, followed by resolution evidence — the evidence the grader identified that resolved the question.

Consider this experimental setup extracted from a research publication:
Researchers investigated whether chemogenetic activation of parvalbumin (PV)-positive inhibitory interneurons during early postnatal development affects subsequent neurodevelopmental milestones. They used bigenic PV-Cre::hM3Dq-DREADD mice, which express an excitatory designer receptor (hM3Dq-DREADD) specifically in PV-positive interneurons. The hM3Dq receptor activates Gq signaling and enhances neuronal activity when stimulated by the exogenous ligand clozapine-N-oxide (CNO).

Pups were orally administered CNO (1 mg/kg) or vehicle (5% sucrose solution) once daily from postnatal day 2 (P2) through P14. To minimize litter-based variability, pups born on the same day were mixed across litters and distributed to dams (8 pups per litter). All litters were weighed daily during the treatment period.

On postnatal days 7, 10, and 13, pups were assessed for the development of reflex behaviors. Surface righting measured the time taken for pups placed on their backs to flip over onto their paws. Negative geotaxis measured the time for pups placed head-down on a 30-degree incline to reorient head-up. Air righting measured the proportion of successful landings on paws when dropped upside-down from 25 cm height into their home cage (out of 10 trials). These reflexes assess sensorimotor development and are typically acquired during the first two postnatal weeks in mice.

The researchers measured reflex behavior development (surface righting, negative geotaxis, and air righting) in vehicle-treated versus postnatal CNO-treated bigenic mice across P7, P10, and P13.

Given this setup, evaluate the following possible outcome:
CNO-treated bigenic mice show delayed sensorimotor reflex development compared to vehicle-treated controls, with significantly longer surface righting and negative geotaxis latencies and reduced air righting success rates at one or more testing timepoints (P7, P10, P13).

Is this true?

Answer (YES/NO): NO